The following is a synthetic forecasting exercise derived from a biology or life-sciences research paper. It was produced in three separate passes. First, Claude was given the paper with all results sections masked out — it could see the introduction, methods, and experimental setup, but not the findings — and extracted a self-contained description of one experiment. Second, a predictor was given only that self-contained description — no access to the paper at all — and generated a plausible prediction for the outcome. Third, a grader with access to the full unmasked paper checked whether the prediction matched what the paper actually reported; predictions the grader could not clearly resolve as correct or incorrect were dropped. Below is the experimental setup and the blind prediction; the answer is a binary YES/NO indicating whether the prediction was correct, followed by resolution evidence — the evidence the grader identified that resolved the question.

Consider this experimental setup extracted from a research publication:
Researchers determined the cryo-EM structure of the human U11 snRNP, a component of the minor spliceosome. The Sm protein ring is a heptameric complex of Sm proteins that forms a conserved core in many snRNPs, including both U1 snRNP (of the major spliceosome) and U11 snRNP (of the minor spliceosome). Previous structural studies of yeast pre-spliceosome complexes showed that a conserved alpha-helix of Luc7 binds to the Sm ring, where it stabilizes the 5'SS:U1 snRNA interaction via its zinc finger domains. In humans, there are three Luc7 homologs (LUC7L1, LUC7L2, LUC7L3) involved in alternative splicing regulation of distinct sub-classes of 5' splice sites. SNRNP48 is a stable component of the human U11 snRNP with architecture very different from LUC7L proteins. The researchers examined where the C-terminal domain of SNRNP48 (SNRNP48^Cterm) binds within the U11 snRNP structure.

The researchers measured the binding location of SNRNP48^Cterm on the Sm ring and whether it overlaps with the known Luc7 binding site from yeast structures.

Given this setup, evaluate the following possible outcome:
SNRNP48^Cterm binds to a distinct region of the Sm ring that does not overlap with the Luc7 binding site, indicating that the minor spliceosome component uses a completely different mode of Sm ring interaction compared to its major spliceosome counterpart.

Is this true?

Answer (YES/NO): NO